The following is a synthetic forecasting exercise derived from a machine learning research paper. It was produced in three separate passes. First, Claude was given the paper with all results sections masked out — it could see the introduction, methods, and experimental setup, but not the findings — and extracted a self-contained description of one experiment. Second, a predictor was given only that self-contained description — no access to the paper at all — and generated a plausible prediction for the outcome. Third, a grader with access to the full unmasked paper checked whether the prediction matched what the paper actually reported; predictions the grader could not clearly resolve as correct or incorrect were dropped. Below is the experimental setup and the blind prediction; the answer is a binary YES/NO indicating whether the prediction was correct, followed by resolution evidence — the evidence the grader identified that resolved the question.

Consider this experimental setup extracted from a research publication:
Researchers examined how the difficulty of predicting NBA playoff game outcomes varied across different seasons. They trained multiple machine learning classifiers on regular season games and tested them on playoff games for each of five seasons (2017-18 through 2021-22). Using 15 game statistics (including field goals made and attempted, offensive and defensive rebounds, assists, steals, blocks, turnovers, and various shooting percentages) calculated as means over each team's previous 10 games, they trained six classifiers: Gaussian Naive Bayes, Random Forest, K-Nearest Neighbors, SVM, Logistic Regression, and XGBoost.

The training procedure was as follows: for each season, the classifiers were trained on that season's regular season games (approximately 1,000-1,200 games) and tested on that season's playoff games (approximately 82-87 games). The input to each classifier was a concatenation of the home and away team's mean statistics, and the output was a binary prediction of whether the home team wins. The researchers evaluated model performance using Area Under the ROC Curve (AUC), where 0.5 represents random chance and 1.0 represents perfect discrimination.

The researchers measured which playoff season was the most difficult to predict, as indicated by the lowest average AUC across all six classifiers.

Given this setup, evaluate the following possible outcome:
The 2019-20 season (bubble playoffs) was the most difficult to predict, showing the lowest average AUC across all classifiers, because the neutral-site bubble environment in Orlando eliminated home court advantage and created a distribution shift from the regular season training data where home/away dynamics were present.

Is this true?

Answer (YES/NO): NO